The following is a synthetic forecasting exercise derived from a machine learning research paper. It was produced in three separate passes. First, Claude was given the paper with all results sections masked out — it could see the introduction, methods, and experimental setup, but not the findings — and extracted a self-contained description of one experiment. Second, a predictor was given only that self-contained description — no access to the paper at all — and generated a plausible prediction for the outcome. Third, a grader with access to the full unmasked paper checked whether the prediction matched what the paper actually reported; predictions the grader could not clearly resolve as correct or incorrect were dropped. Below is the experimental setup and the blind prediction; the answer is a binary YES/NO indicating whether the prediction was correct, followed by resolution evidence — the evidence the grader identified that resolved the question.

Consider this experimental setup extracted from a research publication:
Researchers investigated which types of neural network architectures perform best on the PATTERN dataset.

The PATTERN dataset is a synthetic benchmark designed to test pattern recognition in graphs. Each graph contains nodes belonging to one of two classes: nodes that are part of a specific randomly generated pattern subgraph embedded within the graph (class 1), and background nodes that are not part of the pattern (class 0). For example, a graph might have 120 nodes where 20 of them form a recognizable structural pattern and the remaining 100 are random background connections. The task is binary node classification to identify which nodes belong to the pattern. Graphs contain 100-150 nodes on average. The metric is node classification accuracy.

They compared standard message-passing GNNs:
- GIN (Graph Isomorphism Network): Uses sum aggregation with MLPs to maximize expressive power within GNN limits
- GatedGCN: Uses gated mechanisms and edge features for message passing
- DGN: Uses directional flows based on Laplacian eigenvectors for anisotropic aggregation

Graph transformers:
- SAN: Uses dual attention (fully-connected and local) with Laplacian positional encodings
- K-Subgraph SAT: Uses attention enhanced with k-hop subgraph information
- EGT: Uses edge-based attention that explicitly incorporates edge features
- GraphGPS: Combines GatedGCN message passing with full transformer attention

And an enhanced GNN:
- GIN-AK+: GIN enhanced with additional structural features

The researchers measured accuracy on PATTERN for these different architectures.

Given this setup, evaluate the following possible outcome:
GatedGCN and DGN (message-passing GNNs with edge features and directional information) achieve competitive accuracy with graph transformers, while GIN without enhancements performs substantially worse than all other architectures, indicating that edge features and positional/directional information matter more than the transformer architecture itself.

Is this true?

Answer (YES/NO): NO